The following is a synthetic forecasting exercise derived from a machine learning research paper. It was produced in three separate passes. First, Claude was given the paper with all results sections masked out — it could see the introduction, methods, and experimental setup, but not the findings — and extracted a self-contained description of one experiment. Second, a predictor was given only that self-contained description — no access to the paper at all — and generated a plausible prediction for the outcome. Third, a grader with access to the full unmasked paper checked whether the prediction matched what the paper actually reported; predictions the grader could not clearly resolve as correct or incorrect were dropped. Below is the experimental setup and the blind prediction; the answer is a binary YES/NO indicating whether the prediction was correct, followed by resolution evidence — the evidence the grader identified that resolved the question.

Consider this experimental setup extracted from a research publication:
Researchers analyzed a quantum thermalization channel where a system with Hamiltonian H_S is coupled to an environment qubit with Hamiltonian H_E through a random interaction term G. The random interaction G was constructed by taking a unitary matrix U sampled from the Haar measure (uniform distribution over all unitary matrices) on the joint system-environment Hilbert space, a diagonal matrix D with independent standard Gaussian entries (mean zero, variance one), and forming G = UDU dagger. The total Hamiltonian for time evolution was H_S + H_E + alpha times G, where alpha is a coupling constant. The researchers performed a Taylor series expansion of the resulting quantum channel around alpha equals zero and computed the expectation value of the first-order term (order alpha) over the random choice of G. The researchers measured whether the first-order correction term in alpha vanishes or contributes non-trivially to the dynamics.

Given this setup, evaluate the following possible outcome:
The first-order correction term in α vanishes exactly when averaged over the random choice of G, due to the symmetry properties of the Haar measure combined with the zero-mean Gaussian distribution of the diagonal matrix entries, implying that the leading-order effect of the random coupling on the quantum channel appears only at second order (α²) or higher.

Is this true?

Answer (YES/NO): YES